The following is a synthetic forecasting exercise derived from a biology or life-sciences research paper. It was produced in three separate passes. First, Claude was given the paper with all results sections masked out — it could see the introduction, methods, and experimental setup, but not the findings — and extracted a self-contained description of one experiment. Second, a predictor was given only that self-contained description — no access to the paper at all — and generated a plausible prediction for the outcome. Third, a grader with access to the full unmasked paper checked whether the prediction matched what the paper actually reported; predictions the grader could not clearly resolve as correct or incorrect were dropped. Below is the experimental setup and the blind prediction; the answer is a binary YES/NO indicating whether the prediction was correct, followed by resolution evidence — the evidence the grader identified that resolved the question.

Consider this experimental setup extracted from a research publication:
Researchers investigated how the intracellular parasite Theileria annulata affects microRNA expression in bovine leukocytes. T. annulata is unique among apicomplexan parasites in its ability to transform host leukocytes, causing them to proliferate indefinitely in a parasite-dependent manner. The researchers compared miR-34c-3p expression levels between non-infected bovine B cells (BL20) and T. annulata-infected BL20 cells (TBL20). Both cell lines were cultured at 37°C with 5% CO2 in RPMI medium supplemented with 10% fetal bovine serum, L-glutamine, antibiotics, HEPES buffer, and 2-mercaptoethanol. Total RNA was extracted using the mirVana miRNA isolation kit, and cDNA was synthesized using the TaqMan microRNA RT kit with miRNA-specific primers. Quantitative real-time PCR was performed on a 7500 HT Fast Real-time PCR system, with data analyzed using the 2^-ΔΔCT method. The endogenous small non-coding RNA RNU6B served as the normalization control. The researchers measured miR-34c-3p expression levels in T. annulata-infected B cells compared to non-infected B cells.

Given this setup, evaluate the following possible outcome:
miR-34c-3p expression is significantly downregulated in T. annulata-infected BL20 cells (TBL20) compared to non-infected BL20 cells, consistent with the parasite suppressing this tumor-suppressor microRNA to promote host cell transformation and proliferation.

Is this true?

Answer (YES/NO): NO